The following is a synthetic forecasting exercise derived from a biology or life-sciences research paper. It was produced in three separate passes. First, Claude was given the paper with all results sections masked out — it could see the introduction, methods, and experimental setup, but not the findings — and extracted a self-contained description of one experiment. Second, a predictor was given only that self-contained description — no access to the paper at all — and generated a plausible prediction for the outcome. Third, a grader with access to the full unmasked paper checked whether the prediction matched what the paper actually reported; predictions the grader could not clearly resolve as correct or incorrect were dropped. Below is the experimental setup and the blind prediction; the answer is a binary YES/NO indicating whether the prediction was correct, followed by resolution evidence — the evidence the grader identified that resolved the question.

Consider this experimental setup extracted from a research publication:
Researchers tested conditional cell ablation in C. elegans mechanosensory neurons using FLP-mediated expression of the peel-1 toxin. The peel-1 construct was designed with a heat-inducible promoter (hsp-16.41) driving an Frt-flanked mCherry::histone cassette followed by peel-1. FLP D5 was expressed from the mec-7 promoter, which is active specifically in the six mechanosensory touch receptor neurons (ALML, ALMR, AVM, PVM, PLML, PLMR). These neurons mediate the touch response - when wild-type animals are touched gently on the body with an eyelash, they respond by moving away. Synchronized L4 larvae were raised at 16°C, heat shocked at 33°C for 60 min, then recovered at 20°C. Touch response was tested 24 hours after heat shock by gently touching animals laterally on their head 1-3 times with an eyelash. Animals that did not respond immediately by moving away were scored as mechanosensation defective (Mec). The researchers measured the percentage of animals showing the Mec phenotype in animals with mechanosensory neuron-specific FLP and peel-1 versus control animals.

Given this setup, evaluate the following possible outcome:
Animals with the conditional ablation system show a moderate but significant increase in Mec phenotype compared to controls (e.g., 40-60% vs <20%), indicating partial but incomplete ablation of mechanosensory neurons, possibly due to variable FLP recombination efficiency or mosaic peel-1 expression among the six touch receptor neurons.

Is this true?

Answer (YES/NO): NO